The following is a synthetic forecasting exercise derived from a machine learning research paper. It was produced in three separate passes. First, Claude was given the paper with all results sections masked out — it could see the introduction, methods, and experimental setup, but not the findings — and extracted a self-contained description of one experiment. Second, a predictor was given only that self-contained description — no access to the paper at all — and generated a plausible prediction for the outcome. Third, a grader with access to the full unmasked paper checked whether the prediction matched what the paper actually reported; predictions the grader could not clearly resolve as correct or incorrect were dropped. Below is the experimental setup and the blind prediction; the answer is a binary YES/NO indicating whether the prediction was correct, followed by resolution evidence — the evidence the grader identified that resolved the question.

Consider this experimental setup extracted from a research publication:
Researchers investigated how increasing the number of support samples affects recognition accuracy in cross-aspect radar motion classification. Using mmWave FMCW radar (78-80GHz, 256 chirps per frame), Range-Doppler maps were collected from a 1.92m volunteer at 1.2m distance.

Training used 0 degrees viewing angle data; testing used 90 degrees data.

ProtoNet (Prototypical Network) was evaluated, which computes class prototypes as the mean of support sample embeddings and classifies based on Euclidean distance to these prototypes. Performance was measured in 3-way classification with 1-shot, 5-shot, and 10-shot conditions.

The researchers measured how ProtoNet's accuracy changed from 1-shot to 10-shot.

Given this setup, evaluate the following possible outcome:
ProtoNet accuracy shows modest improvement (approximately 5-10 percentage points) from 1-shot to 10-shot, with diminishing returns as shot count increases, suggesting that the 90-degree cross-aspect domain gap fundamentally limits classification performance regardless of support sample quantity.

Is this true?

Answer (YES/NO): NO